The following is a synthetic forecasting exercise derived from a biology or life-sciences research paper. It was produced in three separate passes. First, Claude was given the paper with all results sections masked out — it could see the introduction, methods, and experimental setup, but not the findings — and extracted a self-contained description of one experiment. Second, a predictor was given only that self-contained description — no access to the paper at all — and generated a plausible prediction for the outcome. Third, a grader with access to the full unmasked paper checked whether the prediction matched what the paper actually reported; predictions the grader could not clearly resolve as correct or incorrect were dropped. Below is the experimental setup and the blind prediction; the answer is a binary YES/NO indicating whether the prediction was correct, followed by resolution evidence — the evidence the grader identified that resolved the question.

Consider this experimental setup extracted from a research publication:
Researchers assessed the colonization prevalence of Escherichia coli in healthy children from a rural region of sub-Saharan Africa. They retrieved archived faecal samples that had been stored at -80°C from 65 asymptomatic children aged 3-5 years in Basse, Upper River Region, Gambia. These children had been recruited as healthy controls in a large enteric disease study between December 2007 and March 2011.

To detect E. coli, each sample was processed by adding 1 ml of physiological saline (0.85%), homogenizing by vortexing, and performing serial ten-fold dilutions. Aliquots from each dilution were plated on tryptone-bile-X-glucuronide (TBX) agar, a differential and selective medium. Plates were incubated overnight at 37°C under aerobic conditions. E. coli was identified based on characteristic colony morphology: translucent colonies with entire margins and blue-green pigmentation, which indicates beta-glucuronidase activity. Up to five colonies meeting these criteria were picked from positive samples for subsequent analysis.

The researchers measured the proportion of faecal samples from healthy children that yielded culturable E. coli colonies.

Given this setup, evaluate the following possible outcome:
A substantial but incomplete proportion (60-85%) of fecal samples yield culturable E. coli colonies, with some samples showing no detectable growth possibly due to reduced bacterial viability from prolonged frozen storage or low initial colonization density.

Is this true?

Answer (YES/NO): NO